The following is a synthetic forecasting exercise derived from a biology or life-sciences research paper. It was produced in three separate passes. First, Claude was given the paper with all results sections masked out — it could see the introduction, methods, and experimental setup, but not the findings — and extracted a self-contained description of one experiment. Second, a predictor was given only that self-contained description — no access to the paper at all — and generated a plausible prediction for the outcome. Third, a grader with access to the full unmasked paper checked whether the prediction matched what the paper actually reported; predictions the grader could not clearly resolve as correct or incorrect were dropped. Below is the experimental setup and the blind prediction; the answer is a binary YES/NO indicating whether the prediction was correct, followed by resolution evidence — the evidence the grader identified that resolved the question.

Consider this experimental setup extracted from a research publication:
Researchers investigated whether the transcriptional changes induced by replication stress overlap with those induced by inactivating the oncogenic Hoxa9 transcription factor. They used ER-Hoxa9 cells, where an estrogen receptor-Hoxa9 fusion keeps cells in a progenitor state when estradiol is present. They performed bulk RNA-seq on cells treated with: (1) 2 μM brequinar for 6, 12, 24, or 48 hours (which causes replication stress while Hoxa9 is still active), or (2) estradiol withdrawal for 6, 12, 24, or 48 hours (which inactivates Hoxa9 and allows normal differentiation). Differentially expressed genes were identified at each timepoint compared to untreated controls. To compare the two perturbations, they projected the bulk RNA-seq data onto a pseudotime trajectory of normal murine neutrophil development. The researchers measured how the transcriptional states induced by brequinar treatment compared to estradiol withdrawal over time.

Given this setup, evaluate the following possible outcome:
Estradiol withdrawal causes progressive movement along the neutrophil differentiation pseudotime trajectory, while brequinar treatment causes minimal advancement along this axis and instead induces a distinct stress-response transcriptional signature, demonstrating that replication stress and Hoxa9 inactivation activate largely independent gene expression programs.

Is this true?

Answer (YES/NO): NO